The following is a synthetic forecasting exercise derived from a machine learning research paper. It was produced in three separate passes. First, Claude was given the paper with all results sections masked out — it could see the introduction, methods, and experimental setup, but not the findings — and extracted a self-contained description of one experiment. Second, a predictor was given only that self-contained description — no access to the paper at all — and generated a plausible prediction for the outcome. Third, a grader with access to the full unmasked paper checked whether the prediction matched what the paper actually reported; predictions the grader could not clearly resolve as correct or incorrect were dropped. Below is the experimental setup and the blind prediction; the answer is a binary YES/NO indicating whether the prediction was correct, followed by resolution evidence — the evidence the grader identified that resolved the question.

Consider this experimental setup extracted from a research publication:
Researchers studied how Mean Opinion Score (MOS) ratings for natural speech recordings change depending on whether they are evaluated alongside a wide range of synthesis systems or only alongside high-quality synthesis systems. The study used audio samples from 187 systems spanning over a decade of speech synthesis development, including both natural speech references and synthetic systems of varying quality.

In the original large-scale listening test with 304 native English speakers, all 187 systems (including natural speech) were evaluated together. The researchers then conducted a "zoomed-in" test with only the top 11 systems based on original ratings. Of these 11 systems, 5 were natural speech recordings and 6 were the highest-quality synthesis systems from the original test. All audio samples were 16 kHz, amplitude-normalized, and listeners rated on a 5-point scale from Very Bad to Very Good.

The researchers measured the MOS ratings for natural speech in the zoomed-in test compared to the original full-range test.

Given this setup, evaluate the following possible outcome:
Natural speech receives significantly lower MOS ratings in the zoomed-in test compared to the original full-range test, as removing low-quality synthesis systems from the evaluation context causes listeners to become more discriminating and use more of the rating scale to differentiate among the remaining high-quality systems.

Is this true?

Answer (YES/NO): NO